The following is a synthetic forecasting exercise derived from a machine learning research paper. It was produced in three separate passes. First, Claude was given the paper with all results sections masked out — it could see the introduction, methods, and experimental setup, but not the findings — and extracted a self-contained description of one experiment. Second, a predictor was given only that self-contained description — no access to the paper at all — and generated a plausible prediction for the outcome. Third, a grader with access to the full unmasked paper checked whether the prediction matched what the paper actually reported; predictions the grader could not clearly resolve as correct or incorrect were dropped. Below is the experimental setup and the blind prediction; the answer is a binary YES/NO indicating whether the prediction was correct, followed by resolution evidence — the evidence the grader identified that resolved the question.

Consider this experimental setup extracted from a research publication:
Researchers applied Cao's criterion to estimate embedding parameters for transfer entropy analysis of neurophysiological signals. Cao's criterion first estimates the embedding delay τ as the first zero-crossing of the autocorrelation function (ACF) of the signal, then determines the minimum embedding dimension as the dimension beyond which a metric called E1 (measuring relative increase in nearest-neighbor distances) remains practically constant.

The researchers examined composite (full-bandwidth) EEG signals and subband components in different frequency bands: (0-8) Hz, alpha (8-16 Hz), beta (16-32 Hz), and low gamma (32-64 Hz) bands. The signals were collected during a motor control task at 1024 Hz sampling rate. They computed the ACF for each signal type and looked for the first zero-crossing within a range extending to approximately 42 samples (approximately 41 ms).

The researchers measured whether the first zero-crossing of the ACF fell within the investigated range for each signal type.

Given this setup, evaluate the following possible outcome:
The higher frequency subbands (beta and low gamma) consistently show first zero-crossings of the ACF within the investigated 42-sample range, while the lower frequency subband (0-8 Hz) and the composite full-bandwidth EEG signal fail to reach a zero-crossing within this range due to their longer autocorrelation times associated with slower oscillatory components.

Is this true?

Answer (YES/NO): YES